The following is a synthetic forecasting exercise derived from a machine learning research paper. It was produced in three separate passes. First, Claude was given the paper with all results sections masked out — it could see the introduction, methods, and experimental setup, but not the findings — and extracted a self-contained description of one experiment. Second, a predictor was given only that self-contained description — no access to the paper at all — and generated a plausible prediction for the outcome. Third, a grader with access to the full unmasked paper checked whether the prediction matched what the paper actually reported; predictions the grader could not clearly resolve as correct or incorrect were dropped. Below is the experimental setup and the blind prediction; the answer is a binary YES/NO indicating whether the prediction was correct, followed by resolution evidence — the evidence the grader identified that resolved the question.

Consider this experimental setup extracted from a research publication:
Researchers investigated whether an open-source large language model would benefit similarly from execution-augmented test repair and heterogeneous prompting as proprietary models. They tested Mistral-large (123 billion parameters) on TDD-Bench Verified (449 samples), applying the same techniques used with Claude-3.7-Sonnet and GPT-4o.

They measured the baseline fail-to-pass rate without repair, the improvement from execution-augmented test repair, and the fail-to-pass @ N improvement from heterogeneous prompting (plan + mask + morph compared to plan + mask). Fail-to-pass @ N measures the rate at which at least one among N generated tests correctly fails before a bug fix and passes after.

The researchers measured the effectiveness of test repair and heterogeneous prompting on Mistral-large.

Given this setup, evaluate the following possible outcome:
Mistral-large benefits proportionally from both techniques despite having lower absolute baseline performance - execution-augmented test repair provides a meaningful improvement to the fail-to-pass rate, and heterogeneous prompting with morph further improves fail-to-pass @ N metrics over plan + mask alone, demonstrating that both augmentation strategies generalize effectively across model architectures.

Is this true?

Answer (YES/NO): YES